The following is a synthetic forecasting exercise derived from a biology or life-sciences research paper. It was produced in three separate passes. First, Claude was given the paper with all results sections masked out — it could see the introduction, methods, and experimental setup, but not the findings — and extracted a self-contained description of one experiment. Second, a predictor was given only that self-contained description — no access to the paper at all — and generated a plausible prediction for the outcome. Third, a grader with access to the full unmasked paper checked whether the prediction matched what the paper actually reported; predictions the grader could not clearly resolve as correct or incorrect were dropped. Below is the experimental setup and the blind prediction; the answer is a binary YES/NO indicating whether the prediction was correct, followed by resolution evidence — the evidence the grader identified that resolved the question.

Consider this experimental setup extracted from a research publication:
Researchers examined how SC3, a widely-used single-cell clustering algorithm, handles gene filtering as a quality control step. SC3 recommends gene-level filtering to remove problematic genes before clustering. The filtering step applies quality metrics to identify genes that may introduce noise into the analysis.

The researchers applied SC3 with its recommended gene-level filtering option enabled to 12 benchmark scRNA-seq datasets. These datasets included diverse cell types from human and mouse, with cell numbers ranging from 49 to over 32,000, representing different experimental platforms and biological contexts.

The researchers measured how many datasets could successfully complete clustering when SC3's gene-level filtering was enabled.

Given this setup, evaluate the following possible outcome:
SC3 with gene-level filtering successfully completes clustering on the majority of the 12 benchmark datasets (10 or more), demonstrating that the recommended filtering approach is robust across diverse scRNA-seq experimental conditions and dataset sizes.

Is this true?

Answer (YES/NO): NO